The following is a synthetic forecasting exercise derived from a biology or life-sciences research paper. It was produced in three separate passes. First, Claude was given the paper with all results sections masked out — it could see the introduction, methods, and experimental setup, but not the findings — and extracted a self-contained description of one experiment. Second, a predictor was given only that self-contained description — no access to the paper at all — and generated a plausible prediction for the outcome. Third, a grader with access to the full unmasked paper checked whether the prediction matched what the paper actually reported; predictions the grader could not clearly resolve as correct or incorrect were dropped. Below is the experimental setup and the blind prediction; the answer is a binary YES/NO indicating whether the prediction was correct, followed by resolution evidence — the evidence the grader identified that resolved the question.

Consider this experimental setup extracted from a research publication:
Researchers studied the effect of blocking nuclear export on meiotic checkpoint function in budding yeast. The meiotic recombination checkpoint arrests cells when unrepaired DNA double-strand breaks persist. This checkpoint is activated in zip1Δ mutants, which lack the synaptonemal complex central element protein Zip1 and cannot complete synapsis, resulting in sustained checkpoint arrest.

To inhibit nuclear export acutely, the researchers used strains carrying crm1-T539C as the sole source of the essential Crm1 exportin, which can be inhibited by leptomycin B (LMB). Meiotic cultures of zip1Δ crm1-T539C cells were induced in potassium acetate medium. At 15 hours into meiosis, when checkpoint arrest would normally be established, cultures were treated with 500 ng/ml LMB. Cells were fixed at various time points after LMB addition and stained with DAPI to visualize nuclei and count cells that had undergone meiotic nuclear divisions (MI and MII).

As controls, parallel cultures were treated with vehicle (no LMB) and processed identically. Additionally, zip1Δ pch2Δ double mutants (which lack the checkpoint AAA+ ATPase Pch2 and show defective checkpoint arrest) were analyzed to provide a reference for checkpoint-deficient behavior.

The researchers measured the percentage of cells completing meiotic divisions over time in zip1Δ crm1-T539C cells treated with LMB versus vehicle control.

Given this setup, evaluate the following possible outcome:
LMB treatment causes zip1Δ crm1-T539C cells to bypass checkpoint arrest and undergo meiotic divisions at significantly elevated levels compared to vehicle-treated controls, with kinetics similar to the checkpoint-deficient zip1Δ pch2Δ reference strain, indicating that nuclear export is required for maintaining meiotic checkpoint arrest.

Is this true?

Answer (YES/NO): NO